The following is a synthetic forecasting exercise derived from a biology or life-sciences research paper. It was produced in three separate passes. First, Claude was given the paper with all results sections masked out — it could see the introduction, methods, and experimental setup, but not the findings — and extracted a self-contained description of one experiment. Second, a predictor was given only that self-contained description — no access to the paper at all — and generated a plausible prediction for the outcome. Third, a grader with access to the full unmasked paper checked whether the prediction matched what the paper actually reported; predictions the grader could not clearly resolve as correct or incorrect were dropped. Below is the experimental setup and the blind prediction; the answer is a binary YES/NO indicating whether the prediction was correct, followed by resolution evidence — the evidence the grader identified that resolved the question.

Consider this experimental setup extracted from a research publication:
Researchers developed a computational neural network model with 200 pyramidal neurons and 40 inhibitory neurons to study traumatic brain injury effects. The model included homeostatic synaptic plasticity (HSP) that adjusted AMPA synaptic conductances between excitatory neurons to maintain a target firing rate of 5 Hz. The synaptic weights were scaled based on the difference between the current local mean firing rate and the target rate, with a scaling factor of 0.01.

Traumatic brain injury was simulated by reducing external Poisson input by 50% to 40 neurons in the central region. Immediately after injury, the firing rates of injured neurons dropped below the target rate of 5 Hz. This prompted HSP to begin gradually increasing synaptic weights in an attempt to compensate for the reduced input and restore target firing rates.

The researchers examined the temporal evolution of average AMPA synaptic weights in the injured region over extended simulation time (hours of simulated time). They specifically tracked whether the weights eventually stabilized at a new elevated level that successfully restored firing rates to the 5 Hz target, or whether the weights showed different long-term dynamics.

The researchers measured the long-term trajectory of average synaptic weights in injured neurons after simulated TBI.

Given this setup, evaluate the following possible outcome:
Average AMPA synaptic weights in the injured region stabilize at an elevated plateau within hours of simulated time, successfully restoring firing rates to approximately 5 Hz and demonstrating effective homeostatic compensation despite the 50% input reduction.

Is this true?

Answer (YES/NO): NO